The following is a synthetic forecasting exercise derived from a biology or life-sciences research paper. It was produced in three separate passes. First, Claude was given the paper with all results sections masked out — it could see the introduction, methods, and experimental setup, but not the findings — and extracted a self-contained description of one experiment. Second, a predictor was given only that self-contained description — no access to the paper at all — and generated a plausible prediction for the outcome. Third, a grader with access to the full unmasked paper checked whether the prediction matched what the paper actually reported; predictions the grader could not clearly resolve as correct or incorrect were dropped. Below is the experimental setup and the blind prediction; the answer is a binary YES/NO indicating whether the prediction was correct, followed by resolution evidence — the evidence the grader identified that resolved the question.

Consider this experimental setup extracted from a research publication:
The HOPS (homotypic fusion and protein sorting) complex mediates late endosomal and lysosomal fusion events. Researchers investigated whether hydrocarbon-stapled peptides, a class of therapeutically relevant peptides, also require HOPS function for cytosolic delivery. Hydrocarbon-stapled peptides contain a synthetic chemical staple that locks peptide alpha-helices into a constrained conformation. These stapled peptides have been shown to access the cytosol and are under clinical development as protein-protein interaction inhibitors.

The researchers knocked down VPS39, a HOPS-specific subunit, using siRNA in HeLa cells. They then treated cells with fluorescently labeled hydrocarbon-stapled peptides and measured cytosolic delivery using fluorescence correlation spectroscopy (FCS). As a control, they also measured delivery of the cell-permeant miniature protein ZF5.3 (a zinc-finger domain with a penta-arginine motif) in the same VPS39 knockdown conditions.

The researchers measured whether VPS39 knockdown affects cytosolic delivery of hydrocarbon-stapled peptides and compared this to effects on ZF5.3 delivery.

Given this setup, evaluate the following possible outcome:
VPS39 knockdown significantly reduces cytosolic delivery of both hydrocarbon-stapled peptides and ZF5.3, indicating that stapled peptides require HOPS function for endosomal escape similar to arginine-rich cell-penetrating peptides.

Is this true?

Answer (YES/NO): YES